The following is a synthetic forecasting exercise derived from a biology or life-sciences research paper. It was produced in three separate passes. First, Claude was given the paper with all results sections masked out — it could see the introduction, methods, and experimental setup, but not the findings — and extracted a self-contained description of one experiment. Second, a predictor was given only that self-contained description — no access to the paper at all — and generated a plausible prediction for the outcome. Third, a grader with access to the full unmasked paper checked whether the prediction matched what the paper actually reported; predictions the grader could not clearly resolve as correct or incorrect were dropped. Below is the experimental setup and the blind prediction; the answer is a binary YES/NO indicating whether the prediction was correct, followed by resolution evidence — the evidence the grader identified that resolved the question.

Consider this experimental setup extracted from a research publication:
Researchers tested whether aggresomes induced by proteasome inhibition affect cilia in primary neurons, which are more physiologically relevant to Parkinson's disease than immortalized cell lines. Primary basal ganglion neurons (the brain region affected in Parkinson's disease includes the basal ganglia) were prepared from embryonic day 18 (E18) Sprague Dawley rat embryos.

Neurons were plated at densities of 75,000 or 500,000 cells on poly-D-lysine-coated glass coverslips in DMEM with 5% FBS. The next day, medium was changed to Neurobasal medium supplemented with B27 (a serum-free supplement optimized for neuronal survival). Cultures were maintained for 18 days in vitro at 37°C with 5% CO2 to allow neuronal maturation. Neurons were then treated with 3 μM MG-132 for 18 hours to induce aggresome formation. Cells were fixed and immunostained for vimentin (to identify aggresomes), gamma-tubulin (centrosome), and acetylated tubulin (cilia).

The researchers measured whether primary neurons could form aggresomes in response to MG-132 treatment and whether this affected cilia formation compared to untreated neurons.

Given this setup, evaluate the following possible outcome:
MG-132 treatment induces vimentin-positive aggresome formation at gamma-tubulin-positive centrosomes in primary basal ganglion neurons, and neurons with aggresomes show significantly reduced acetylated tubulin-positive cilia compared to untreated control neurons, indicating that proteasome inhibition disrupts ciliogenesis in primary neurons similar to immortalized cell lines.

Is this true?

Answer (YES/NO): YES